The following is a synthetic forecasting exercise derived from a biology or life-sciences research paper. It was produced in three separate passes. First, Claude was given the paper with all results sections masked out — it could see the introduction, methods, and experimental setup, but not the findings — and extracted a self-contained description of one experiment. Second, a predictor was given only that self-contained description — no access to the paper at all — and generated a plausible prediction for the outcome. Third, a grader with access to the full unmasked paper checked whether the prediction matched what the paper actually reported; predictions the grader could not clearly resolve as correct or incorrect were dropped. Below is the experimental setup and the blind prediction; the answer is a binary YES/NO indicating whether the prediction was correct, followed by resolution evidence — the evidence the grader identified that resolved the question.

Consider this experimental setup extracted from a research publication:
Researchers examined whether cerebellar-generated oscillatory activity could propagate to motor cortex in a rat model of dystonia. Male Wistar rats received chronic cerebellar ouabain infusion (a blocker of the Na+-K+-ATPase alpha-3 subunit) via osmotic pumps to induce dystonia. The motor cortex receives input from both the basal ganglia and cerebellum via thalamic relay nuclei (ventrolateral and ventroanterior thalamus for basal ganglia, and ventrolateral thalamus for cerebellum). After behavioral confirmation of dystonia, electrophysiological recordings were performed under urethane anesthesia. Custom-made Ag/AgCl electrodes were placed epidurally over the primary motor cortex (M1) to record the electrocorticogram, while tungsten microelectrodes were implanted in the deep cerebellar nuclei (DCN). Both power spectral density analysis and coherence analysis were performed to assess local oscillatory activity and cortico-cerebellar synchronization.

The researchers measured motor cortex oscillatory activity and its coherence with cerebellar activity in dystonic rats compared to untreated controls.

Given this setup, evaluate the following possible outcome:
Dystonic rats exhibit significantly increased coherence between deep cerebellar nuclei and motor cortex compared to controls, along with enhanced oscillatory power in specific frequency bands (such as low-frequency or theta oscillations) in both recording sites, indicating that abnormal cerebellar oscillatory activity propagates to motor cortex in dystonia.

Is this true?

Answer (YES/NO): NO